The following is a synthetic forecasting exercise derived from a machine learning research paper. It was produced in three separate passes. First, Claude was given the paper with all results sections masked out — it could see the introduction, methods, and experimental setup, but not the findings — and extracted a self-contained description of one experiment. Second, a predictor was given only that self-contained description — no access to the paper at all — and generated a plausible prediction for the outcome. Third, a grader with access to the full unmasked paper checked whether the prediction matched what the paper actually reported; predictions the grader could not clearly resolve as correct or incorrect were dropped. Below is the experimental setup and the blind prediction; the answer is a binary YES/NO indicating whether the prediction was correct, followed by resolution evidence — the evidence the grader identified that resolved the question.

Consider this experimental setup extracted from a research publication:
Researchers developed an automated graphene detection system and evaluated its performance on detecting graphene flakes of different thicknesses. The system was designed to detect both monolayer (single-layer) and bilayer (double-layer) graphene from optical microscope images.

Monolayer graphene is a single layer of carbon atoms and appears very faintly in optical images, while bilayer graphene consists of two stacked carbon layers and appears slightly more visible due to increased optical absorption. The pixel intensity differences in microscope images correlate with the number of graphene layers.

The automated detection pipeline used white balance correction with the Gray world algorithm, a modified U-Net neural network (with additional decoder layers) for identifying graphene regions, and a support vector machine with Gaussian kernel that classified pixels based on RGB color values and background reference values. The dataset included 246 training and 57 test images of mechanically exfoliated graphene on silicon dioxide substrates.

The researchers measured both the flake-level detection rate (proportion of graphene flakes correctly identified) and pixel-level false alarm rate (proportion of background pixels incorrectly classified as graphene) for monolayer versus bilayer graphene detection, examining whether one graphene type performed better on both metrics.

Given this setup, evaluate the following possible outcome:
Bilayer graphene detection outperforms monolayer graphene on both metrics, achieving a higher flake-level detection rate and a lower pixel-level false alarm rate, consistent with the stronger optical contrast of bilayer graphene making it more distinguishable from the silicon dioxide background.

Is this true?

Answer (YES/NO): NO